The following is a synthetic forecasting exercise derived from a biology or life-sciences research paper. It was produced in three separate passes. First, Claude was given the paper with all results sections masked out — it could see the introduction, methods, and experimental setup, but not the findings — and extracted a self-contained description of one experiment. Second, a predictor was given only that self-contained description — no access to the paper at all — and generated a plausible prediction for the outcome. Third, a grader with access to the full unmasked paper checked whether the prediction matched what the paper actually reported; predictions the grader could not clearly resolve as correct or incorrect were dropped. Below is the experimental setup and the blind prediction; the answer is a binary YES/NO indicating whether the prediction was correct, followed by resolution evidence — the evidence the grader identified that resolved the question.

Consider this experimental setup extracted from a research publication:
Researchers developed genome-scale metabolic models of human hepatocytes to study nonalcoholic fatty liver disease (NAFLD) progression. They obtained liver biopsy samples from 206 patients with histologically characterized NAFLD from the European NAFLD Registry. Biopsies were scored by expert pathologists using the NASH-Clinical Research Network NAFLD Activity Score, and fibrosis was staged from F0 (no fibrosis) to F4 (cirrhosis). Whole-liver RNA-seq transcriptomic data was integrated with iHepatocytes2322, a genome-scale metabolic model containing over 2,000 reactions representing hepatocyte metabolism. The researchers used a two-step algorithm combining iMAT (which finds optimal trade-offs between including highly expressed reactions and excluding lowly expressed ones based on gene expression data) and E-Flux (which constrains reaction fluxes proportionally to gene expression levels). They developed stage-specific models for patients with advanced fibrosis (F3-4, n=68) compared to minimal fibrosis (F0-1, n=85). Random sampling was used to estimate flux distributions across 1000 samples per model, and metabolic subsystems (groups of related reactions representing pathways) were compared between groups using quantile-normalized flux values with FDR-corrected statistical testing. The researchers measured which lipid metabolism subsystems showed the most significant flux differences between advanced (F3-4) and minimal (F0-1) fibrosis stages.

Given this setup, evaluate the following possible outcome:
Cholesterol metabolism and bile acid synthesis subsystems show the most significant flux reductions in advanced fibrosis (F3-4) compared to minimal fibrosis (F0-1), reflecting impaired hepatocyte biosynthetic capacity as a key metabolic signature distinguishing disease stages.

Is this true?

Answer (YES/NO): NO